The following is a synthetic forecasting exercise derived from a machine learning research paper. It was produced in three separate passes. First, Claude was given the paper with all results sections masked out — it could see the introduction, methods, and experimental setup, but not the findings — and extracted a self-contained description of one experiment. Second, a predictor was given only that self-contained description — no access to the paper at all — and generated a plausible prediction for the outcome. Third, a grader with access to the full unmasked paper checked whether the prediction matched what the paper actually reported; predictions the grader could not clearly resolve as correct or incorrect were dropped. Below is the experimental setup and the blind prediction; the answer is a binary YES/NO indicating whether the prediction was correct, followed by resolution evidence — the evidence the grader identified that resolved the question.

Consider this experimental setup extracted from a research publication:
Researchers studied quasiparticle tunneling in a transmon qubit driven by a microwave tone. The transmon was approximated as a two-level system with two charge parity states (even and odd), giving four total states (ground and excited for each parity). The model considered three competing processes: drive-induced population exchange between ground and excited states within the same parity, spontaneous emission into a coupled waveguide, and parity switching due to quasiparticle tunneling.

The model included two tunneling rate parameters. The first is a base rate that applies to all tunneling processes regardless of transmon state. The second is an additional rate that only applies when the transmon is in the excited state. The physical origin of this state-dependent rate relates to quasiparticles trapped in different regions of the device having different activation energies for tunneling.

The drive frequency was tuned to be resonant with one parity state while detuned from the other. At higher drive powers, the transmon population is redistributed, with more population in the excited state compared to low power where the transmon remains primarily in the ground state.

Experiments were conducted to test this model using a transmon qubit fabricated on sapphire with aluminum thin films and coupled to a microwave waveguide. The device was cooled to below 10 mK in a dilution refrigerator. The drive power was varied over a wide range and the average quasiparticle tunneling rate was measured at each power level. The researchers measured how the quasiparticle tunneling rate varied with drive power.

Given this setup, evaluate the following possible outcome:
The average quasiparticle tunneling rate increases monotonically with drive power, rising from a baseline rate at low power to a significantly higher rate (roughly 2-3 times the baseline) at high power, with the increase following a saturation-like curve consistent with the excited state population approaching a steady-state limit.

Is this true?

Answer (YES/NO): NO